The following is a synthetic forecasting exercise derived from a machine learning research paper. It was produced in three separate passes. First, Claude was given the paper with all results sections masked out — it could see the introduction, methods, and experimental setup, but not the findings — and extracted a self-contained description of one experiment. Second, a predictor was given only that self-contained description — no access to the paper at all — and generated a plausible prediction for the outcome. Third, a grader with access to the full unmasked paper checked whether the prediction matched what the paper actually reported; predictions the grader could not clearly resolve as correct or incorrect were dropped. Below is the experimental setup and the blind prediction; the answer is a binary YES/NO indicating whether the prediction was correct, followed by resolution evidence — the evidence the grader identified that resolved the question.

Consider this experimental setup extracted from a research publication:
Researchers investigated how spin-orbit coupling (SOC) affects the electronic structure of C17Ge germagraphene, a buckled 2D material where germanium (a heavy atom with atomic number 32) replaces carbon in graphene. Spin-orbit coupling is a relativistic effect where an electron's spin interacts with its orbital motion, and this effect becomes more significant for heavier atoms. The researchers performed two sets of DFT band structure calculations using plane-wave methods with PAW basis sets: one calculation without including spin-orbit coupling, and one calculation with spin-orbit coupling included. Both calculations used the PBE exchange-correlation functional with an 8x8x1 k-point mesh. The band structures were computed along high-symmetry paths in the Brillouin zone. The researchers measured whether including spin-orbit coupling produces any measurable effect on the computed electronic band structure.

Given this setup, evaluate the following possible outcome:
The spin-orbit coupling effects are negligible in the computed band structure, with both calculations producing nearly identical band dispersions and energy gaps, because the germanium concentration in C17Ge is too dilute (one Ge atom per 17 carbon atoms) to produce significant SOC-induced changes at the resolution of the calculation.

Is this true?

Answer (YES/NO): NO